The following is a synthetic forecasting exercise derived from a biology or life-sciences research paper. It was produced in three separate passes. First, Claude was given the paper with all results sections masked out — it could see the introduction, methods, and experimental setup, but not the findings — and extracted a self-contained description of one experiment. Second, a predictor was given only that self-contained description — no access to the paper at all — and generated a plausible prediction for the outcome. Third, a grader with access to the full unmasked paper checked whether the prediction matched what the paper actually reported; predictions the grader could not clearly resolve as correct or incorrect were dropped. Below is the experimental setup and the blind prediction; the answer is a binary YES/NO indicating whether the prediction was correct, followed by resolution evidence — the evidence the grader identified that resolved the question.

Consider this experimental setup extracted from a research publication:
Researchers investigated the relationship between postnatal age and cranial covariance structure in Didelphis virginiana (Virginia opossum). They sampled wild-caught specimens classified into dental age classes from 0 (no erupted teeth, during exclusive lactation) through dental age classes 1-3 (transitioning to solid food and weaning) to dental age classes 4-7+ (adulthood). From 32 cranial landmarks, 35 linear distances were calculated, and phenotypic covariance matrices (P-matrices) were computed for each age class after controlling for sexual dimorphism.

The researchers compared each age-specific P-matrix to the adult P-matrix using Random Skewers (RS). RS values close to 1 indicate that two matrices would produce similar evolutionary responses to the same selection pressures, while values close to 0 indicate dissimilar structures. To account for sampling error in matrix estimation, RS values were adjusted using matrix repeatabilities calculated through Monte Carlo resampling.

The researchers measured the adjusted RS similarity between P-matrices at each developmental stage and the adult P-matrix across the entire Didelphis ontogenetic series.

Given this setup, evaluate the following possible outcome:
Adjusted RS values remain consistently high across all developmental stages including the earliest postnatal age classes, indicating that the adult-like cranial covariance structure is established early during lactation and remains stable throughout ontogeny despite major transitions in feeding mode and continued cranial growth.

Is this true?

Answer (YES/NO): YES